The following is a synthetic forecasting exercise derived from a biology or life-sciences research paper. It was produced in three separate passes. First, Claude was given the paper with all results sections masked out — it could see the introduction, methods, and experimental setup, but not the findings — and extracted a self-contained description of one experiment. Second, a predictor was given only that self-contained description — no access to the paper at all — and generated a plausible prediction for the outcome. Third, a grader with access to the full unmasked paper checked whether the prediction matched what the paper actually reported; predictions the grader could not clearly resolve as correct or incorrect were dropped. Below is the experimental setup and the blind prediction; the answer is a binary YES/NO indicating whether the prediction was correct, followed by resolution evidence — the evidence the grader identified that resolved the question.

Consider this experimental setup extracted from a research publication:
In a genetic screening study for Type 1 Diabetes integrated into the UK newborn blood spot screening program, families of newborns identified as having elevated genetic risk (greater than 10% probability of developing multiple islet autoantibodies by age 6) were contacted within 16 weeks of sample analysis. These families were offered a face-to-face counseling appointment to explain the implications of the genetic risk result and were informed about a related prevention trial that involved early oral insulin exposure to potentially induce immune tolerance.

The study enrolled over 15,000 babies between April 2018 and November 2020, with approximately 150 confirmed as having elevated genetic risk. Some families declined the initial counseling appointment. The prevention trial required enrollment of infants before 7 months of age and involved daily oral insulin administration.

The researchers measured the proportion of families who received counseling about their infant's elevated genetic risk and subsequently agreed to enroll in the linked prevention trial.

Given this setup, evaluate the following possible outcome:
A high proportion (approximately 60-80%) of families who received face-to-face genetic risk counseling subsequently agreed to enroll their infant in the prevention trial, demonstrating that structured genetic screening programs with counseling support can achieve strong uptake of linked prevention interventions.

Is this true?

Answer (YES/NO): NO